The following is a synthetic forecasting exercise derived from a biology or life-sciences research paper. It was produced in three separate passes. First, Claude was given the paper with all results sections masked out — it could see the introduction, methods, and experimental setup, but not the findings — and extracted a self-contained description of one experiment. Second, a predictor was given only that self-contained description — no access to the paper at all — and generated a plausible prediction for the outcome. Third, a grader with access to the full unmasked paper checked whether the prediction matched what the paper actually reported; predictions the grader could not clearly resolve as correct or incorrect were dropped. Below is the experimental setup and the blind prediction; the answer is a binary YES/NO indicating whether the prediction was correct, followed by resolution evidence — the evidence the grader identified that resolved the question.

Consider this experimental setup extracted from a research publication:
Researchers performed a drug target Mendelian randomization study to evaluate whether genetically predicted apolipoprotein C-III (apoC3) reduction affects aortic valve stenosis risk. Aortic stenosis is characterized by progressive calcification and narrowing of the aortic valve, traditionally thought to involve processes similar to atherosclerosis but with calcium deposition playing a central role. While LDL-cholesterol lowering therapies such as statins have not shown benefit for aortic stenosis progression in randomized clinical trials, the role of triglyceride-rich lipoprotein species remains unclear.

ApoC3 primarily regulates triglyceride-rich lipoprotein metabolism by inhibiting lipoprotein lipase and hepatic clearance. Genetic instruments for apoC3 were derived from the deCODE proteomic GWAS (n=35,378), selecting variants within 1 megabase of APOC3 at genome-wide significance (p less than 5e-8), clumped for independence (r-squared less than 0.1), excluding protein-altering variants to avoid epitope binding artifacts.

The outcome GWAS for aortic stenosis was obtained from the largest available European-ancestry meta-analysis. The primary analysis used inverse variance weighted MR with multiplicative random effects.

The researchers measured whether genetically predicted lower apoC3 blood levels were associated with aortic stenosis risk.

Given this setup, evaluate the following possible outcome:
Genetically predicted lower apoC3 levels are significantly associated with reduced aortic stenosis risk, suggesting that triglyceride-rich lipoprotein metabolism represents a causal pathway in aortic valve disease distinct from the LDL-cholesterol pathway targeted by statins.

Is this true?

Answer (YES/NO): NO